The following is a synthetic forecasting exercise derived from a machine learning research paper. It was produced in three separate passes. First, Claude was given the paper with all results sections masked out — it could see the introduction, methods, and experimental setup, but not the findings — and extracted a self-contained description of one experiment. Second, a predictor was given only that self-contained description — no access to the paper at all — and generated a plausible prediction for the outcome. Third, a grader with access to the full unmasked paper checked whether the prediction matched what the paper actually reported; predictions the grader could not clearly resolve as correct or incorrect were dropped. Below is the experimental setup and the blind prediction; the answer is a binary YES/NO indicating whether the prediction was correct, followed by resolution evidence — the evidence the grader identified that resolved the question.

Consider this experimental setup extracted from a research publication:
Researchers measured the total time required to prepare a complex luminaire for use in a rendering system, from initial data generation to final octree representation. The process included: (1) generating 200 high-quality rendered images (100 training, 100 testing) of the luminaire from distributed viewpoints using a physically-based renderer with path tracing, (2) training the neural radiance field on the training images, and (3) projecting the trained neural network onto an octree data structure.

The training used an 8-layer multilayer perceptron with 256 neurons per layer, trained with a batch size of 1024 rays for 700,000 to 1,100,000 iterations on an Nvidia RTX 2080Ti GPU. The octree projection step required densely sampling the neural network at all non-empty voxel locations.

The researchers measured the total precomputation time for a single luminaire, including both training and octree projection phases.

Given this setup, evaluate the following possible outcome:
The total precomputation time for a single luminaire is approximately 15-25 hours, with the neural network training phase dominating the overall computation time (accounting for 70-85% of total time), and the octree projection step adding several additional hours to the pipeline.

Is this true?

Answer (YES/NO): NO